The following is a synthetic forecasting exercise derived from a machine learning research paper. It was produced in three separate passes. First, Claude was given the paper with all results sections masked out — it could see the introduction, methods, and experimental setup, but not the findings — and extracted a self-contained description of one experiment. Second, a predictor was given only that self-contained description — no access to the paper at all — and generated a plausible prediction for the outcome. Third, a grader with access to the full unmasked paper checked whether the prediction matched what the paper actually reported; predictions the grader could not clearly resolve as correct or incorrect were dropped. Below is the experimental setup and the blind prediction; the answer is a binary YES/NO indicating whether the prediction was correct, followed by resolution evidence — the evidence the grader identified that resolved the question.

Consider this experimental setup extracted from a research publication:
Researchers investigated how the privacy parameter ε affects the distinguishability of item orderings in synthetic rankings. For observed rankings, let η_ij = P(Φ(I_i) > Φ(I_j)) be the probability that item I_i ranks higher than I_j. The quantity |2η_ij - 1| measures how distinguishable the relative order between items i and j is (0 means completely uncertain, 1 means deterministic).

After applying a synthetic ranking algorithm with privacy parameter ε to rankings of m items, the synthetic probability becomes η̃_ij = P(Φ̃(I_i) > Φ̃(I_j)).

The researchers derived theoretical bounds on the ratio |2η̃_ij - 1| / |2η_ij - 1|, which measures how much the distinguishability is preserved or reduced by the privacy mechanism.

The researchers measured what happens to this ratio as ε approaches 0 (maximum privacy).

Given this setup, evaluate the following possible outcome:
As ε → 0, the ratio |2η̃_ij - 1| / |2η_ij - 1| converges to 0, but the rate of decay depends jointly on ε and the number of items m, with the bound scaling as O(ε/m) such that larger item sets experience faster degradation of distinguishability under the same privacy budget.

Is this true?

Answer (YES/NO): NO